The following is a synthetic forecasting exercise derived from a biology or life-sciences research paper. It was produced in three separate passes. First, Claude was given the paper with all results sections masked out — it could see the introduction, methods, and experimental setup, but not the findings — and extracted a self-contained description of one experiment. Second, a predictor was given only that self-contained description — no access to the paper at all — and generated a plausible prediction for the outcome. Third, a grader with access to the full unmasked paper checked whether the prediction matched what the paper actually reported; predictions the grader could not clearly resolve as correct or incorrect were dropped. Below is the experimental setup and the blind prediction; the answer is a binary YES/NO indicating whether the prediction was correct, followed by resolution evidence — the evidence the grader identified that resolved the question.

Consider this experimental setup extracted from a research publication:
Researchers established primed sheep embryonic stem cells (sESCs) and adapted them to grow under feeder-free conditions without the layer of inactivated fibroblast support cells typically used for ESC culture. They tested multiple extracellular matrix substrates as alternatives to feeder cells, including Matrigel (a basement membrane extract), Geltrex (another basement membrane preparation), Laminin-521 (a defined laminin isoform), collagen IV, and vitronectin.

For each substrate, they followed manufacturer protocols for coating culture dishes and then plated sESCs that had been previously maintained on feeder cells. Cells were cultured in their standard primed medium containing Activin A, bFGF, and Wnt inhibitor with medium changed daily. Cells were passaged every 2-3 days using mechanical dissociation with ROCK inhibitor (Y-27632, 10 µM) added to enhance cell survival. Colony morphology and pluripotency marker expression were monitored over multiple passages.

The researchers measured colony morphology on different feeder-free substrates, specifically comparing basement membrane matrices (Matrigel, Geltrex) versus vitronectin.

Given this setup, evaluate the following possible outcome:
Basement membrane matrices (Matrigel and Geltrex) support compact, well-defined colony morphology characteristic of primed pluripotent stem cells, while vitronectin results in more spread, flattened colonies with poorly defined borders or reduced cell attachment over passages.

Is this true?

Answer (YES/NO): NO